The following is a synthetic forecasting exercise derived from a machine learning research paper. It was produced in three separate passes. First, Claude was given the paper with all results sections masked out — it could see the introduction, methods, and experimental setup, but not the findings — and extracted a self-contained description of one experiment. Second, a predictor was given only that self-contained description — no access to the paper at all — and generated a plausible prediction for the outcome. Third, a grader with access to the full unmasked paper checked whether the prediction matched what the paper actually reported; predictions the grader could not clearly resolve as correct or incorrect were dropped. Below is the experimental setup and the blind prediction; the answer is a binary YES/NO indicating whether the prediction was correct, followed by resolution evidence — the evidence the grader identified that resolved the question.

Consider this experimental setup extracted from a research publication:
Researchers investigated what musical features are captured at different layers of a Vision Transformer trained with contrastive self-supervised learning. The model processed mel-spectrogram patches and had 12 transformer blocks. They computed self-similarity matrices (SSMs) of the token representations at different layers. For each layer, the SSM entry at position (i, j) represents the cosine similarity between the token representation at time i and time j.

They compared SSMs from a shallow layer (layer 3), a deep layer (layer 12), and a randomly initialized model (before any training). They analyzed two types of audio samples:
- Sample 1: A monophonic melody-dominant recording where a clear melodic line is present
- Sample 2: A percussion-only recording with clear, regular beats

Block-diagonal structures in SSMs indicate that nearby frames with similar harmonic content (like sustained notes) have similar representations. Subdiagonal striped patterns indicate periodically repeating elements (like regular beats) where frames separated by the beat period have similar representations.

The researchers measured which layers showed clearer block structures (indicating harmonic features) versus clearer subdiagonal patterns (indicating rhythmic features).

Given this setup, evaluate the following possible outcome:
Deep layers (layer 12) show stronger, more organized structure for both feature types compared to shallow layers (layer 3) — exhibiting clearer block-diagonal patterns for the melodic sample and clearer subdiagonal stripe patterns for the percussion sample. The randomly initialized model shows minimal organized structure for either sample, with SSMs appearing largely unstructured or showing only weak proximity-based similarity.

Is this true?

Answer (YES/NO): NO